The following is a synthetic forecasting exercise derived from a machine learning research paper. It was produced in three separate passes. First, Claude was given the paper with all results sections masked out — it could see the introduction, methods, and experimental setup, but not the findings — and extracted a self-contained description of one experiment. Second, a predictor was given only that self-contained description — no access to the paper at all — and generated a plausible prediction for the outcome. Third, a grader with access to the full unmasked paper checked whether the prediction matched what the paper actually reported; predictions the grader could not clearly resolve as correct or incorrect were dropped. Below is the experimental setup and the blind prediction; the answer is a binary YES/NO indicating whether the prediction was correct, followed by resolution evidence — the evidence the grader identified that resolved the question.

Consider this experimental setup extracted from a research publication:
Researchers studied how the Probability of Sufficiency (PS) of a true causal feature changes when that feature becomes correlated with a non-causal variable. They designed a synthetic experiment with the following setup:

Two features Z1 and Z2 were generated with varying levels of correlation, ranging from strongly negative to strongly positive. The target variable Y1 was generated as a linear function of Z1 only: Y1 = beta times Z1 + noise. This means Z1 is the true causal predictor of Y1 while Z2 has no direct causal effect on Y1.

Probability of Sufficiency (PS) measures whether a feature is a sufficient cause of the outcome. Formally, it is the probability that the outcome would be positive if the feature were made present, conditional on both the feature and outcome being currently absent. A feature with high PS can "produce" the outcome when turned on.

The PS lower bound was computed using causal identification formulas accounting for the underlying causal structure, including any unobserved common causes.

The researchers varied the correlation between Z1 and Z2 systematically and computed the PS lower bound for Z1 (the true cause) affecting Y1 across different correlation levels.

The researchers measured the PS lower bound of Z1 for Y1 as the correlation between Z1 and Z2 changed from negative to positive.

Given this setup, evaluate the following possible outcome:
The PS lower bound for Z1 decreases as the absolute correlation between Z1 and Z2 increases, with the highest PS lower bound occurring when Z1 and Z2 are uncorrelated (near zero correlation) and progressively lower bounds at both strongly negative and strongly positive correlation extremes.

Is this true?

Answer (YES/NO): NO